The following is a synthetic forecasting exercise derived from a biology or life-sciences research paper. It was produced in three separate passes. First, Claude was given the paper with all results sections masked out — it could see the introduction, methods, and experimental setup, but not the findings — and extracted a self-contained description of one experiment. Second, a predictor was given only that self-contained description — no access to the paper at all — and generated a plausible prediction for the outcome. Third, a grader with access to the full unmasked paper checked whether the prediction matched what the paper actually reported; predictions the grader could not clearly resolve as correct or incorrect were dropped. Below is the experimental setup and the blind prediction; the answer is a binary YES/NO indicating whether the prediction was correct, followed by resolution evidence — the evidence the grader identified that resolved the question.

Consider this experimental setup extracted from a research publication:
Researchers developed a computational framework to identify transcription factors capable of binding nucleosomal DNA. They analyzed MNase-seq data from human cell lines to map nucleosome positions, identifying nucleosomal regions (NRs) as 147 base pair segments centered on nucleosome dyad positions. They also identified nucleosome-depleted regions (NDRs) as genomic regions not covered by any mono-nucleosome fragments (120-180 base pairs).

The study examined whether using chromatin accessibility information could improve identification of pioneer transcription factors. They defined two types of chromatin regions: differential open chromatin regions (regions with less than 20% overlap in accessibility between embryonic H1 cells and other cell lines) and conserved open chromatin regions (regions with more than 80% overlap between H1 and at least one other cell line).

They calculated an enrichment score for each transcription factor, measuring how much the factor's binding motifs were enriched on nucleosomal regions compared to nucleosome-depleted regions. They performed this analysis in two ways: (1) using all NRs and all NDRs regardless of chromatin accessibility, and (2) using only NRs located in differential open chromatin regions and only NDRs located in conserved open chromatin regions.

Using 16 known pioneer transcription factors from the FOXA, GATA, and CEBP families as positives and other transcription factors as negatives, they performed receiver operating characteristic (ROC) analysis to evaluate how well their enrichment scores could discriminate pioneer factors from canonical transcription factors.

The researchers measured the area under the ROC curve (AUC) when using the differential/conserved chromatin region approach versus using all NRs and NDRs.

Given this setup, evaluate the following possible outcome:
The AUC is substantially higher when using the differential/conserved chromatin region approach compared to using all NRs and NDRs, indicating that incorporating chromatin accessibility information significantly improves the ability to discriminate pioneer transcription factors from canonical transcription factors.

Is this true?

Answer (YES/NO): YES